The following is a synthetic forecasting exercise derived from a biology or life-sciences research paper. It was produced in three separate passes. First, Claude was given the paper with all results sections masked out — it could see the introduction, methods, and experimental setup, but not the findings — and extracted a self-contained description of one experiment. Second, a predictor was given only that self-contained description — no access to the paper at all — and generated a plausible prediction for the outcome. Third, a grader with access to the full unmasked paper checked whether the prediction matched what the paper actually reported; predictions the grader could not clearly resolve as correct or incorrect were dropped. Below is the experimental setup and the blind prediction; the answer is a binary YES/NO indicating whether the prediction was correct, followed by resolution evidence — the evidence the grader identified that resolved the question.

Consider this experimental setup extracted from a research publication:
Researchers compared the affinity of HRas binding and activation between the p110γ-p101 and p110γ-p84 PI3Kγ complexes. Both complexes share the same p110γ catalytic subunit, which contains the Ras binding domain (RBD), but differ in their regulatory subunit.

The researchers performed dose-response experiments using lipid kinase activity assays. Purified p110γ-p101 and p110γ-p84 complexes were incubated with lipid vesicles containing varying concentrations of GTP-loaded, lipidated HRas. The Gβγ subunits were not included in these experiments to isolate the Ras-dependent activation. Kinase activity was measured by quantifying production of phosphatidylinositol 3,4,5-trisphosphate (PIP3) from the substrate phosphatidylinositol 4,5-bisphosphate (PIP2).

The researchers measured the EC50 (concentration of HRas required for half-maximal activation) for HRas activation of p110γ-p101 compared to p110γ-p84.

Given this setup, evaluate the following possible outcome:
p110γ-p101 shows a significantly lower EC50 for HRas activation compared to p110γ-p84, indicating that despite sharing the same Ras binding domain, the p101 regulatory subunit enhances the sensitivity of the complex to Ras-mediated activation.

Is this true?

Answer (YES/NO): NO